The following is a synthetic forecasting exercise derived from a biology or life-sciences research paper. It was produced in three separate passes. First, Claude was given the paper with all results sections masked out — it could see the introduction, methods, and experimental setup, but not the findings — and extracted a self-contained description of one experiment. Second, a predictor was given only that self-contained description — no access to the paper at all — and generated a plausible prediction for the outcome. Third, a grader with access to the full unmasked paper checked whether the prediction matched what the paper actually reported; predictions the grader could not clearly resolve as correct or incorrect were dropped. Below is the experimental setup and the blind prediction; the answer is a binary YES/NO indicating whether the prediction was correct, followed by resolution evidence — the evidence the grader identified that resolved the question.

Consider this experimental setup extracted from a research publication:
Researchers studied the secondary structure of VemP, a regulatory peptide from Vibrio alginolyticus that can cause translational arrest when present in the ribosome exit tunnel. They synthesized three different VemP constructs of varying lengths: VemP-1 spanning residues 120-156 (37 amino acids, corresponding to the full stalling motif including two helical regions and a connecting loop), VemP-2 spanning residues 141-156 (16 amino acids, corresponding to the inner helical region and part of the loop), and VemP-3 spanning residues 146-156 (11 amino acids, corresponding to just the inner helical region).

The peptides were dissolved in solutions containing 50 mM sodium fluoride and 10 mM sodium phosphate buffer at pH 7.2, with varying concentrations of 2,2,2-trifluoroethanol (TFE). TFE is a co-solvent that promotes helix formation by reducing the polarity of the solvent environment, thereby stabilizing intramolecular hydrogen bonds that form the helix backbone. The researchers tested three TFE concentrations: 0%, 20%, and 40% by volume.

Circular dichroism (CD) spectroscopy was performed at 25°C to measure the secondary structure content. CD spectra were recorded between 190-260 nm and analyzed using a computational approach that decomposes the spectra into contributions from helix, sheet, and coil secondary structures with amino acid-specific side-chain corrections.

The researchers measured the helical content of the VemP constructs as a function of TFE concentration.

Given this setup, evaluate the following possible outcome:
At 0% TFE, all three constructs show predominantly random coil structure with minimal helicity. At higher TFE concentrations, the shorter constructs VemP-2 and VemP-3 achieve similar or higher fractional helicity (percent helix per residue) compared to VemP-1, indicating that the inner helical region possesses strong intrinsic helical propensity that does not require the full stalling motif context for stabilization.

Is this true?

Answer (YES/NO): NO